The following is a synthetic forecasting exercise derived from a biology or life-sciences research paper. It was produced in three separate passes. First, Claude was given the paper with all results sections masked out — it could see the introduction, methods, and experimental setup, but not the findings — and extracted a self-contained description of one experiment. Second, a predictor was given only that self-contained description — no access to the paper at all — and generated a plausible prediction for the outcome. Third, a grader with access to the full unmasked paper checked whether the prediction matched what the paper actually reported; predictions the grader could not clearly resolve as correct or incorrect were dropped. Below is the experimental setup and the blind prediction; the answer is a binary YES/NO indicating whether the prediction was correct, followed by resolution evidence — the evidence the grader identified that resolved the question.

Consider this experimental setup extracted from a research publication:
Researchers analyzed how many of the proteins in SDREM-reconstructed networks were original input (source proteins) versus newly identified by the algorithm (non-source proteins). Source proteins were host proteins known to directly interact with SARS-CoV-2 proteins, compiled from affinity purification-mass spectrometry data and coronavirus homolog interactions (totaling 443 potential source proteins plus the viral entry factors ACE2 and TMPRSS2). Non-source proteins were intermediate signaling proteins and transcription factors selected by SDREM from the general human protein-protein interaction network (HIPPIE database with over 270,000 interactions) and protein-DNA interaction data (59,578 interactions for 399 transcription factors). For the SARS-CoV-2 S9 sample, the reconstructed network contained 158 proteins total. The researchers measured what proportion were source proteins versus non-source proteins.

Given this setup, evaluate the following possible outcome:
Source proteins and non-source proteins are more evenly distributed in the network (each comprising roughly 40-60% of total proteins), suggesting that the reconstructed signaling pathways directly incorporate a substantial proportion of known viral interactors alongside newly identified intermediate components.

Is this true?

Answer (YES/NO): NO